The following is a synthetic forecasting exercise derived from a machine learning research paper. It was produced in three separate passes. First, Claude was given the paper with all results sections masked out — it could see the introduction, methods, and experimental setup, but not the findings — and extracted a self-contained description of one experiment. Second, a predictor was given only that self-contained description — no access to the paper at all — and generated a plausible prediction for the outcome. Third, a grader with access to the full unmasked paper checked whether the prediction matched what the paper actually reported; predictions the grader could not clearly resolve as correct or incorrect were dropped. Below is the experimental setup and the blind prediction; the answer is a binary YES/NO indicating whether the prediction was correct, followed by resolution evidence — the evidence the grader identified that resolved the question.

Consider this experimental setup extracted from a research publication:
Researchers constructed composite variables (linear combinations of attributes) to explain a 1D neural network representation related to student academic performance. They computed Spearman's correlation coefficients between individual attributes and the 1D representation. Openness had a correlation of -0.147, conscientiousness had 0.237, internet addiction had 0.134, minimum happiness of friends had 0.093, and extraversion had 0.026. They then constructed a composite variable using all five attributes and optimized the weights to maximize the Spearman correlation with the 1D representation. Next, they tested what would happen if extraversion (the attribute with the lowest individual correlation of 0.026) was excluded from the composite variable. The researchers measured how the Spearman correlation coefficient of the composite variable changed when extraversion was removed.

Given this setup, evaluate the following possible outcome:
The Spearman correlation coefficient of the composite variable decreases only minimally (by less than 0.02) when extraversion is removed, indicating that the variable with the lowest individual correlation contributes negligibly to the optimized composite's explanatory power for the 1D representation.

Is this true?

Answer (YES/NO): NO